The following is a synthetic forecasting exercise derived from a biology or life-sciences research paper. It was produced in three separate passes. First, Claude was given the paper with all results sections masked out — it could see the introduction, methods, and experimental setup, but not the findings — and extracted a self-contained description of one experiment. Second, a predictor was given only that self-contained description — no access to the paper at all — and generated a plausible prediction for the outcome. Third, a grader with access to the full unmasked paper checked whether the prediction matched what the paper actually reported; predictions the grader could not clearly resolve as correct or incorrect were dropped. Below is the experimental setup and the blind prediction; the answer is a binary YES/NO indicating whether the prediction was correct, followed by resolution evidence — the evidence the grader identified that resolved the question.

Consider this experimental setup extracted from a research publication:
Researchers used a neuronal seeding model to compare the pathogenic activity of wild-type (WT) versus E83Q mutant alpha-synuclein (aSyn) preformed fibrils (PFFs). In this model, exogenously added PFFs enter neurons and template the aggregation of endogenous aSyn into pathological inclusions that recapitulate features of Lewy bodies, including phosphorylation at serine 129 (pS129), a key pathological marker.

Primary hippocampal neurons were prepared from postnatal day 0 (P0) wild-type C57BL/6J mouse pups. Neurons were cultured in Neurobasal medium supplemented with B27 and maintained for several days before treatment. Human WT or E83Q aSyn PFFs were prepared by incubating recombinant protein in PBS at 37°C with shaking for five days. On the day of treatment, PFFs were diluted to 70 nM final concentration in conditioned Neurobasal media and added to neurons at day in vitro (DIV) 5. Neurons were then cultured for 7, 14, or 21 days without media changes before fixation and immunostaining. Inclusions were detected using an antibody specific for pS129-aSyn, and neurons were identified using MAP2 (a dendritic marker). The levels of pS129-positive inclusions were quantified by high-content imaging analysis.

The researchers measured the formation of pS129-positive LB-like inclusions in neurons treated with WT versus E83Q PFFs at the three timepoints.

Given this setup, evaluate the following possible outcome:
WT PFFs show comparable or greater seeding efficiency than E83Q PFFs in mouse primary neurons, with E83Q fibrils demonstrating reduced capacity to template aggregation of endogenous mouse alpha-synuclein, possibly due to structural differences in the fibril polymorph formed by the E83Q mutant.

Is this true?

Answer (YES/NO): NO